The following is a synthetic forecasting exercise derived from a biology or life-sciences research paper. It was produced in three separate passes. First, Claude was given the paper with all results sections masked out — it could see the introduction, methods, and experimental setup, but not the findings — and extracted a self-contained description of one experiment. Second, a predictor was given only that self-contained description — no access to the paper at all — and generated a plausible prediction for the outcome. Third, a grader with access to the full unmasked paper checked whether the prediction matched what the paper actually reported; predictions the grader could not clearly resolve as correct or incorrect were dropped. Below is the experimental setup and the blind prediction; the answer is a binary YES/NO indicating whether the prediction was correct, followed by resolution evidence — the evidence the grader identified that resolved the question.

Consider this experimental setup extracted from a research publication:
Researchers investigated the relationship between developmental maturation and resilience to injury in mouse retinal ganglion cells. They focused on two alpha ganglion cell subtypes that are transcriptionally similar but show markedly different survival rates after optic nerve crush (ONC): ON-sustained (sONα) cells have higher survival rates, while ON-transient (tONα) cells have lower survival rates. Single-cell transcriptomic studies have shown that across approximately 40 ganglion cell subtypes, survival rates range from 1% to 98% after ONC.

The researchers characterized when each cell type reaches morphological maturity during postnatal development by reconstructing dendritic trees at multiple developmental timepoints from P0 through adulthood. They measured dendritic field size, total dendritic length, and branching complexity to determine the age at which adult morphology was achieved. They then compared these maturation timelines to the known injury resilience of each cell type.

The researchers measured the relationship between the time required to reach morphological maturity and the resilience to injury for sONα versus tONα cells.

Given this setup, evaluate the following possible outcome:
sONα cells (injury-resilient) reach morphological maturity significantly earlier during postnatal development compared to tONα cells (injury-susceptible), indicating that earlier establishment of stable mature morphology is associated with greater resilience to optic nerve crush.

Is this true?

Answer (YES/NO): NO